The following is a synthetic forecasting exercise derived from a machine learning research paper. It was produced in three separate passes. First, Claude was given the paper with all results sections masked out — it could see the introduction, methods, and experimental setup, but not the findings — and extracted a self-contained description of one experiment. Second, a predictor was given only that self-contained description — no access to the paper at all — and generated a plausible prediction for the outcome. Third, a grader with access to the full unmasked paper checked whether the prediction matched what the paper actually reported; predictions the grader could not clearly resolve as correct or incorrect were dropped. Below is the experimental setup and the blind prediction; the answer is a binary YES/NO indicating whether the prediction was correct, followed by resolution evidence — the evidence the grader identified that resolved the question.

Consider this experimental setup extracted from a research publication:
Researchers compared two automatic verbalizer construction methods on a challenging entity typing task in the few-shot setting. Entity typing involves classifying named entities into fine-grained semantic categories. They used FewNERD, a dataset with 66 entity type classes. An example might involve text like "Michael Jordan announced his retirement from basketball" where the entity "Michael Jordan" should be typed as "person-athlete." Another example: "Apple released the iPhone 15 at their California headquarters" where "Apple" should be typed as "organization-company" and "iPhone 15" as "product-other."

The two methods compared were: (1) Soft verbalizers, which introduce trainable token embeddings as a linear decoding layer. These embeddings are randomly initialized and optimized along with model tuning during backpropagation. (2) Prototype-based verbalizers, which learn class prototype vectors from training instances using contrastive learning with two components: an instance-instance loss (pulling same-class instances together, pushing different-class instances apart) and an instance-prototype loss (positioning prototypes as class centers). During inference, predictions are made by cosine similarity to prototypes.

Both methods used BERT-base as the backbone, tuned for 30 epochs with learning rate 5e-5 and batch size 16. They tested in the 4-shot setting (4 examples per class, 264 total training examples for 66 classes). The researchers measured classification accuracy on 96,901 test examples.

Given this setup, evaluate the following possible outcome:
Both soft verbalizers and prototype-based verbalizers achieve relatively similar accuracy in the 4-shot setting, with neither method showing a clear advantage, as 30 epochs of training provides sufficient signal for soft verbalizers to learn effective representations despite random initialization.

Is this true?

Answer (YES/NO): YES